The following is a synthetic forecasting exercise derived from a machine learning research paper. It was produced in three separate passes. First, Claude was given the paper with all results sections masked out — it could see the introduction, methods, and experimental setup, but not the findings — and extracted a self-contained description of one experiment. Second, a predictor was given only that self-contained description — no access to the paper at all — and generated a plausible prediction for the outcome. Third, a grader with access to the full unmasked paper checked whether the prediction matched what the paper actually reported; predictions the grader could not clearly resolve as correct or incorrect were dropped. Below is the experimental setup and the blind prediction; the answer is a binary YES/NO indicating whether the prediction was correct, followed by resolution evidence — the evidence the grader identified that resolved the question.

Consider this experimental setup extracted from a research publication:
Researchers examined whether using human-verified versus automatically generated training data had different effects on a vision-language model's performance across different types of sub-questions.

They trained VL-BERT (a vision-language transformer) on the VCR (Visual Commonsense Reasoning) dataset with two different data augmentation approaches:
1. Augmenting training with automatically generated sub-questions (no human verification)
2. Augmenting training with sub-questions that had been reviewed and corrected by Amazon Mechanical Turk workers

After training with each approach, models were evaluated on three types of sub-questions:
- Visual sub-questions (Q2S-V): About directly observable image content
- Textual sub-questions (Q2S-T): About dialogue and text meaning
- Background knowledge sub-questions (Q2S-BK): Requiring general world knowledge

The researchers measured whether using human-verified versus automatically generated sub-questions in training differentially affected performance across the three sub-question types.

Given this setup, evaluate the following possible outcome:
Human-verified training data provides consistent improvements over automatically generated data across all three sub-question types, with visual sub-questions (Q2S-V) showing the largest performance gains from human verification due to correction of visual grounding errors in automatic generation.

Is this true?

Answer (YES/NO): NO